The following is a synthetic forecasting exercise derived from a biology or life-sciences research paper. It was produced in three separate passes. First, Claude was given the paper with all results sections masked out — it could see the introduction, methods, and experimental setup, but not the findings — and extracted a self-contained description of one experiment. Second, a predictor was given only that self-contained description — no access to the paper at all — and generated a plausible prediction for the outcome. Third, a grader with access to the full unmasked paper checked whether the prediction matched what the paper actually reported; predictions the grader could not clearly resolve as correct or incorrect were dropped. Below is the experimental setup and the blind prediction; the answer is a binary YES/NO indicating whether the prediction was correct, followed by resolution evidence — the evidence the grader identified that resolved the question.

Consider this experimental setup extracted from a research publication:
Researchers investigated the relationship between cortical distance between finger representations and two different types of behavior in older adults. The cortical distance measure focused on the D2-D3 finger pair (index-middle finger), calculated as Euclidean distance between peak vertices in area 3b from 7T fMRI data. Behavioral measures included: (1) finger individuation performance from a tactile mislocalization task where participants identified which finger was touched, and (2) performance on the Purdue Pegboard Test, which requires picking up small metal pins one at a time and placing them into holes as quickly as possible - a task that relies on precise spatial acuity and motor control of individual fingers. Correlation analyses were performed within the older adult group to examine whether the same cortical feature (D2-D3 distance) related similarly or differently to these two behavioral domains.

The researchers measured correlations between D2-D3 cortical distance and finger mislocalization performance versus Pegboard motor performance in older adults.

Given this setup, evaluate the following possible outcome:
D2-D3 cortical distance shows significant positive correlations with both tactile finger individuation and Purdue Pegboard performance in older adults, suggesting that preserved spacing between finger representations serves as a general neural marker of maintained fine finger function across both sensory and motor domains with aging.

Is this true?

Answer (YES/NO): NO